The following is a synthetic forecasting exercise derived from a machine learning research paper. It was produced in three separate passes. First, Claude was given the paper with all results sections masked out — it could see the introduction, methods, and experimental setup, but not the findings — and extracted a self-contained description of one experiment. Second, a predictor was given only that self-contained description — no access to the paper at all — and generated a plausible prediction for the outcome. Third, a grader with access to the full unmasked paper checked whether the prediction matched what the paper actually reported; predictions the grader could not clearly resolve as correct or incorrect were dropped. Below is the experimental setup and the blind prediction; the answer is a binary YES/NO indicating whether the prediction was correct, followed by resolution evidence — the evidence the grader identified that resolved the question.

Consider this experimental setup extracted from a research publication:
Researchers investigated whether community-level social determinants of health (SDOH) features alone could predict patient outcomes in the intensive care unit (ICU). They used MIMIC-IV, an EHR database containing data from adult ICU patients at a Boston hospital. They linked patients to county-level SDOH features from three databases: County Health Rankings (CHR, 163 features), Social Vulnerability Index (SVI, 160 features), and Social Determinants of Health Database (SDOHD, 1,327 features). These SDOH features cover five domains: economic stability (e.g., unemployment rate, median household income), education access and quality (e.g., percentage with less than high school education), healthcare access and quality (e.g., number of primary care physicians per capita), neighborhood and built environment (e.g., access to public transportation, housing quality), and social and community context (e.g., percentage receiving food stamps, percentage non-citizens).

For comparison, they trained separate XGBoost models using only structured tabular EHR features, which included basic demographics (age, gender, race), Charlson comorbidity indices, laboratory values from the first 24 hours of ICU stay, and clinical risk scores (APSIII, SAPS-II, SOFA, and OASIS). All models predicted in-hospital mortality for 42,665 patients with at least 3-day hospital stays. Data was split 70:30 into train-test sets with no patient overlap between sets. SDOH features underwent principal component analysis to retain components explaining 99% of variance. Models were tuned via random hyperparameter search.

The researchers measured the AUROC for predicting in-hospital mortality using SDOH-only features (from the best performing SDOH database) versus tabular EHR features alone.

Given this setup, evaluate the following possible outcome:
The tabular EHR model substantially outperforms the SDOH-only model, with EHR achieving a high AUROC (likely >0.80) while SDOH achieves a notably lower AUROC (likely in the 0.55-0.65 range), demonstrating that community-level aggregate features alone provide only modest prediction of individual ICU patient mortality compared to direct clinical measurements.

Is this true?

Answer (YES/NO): NO